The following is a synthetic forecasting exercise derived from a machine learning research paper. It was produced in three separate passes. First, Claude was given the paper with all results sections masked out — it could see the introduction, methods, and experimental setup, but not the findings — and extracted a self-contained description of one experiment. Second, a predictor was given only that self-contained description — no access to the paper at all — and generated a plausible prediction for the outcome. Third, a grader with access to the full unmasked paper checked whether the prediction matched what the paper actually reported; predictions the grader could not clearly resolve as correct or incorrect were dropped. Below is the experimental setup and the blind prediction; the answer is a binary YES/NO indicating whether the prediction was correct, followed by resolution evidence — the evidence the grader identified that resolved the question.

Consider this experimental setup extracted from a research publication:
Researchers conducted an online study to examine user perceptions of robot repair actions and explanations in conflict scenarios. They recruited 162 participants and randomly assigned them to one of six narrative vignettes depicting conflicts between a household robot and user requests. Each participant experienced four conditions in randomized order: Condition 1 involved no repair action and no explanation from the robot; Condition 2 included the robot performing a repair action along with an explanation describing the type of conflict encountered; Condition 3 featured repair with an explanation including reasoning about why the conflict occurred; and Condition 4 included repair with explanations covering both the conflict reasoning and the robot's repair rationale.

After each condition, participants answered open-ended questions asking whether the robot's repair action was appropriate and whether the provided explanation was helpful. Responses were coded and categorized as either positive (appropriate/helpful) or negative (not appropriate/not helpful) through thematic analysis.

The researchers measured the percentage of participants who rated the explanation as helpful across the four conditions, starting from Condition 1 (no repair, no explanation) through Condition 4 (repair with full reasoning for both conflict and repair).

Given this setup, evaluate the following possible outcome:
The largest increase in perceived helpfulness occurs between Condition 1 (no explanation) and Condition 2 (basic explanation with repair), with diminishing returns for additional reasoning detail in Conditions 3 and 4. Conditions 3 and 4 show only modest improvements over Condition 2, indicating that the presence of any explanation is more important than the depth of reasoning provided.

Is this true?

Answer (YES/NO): NO